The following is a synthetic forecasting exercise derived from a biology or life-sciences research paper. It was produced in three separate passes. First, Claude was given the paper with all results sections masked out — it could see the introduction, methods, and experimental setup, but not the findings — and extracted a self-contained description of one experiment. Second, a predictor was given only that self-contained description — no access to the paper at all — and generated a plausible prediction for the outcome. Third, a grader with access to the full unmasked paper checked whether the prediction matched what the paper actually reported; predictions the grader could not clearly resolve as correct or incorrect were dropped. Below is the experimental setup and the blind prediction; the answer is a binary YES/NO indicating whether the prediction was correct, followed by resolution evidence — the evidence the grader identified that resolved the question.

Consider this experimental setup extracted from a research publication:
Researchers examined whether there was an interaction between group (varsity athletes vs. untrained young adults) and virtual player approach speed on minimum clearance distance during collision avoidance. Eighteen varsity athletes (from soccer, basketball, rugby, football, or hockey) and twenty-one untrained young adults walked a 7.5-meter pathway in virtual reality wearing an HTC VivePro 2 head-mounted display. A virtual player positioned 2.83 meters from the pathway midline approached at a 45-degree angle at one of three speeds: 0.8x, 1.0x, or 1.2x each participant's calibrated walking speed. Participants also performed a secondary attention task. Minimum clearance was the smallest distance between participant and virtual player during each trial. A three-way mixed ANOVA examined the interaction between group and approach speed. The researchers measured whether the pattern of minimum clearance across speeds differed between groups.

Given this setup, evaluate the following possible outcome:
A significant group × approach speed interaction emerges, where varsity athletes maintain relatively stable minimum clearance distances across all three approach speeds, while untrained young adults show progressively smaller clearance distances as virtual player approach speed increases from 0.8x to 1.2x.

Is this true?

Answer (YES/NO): NO